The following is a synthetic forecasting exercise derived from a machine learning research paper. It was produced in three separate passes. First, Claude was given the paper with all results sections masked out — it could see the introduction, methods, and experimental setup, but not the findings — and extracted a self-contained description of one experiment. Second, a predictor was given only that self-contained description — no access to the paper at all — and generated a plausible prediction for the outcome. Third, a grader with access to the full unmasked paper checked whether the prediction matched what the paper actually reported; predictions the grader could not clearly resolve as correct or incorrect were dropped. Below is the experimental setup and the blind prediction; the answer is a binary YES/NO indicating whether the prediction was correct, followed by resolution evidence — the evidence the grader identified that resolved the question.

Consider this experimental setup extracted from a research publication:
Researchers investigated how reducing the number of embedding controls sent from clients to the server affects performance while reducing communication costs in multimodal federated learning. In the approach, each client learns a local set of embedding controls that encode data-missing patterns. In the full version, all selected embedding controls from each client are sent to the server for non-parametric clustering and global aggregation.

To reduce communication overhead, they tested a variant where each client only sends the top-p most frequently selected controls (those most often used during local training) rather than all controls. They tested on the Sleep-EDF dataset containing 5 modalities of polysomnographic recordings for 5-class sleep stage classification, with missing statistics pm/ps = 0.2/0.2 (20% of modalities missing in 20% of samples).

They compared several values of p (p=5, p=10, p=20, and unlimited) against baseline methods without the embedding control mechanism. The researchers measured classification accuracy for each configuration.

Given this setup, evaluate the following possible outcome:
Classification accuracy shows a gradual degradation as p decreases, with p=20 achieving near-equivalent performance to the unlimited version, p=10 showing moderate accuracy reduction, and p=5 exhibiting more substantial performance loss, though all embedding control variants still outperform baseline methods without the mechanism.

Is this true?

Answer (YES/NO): NO